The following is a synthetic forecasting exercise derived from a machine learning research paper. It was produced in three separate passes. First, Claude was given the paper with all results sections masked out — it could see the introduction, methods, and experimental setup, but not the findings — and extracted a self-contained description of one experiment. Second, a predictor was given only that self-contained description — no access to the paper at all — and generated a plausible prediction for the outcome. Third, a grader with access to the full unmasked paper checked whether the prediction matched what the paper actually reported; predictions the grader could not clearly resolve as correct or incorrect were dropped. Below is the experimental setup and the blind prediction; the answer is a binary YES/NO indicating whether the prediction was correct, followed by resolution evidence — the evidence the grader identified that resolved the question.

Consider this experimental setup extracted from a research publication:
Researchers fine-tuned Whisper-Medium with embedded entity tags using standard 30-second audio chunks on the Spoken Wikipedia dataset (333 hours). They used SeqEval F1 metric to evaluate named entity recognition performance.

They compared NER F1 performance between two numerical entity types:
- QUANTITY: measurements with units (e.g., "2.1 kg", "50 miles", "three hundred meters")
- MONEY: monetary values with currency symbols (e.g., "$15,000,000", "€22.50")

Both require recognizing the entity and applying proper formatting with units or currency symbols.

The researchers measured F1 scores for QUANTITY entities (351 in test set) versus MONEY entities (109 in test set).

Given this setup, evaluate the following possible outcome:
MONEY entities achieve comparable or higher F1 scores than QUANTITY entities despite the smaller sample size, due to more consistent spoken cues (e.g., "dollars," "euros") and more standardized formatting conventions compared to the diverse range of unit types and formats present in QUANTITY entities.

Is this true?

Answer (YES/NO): YES